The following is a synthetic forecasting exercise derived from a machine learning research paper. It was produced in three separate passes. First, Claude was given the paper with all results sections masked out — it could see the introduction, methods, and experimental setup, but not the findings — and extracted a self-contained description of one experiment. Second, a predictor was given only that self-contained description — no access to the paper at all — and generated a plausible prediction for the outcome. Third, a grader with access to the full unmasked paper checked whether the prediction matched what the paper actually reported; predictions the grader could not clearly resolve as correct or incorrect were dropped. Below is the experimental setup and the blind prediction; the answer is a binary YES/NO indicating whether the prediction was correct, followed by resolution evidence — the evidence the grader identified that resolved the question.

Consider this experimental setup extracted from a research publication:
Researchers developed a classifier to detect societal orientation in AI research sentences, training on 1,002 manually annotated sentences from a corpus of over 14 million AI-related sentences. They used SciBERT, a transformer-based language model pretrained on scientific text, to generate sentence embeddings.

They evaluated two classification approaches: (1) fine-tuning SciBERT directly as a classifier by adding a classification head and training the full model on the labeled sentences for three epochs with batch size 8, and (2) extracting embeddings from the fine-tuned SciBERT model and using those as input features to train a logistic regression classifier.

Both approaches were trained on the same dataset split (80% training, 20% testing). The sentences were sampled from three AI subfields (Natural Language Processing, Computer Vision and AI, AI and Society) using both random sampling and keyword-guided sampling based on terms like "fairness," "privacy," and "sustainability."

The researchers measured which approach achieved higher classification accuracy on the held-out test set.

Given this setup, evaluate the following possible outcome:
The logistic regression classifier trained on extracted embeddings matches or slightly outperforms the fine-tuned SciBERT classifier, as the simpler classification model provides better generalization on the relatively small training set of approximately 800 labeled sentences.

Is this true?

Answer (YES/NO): YES